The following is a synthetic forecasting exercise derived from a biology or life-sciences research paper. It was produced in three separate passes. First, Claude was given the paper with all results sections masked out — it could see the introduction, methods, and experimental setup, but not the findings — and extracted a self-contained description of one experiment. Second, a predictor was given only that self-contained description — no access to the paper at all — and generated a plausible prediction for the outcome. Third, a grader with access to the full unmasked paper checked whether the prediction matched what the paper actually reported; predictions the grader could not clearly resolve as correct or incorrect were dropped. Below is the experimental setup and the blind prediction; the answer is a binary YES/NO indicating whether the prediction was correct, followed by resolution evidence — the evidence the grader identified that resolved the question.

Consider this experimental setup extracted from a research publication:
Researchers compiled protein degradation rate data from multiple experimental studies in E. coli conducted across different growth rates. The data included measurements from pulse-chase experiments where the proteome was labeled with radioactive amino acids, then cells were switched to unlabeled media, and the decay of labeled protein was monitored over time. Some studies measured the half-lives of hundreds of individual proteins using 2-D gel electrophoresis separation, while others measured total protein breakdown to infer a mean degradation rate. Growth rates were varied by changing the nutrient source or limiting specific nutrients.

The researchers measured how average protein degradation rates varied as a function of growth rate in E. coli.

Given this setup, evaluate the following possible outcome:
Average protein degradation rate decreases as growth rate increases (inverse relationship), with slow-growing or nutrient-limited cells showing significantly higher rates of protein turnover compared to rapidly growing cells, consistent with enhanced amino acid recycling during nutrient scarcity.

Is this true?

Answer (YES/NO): YES